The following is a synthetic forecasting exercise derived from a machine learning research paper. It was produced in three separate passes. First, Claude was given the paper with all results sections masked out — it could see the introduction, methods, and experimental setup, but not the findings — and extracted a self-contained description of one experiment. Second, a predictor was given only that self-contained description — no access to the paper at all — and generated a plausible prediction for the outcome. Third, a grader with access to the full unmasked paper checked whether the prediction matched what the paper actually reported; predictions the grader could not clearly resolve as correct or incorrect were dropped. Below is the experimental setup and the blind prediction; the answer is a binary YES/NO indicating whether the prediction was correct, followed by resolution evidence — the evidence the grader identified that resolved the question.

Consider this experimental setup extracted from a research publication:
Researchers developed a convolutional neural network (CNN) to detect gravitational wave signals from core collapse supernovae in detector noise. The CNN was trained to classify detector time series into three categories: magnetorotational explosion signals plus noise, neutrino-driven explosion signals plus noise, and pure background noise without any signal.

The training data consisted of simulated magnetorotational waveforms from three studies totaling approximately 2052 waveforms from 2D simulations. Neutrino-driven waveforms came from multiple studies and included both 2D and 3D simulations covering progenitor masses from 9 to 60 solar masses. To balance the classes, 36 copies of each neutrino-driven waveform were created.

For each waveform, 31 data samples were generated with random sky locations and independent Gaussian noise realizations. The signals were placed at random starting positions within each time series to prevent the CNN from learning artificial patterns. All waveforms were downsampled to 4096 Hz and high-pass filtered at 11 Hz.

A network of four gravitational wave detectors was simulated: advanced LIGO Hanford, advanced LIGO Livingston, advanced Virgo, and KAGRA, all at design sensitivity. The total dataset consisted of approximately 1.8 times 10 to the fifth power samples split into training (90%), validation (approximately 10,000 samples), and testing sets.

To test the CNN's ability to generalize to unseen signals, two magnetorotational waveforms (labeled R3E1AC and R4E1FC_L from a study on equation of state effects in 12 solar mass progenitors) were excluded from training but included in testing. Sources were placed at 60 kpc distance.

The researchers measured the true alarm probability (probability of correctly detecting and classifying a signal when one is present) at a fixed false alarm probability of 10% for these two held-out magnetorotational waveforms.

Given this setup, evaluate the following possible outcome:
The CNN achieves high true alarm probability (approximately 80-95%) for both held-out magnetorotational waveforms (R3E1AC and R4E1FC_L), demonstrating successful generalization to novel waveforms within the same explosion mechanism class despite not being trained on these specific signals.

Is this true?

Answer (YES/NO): NO